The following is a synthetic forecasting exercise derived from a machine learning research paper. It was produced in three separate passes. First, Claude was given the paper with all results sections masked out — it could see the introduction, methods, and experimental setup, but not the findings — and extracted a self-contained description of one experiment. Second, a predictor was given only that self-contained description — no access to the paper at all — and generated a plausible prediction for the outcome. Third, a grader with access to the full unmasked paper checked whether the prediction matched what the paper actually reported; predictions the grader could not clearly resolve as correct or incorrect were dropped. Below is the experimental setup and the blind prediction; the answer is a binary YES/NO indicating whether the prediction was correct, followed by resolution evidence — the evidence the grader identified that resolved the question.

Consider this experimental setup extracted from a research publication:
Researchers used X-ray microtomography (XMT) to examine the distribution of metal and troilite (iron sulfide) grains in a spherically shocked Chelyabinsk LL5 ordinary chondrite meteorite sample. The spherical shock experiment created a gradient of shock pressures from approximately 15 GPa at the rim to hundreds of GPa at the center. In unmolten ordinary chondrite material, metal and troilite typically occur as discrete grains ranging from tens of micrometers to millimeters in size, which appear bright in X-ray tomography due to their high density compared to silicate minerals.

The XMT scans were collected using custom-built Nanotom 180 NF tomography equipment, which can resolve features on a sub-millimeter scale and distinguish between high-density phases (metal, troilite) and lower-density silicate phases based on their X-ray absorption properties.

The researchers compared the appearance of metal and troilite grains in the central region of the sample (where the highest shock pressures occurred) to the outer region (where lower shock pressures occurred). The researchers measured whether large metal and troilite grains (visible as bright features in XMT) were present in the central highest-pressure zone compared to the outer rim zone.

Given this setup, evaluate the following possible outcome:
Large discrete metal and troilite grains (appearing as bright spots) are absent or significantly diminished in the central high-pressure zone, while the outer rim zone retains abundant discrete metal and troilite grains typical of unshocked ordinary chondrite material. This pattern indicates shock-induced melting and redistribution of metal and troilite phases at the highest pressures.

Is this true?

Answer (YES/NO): YES